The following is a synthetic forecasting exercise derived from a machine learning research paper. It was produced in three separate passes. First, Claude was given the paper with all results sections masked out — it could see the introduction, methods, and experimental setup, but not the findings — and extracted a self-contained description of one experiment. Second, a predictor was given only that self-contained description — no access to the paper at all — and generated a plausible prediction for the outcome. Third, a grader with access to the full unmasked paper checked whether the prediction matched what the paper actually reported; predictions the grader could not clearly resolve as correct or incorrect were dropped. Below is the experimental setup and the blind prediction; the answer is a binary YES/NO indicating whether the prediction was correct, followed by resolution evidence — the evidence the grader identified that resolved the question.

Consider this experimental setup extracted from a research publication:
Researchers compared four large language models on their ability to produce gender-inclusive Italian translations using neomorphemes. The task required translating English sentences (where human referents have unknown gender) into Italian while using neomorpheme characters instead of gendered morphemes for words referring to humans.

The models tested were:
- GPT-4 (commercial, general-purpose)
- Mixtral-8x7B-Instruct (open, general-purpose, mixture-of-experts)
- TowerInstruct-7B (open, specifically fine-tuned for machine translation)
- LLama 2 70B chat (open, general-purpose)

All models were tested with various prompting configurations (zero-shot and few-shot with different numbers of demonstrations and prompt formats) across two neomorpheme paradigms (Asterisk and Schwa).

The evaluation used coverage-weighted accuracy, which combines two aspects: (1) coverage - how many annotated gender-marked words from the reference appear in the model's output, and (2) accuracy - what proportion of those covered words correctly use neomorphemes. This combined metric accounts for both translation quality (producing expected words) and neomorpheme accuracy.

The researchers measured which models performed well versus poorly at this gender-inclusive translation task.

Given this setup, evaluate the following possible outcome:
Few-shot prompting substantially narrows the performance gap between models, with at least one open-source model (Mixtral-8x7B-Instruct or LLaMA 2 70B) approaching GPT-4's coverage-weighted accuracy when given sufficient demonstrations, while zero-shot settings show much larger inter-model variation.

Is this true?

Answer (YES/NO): YES